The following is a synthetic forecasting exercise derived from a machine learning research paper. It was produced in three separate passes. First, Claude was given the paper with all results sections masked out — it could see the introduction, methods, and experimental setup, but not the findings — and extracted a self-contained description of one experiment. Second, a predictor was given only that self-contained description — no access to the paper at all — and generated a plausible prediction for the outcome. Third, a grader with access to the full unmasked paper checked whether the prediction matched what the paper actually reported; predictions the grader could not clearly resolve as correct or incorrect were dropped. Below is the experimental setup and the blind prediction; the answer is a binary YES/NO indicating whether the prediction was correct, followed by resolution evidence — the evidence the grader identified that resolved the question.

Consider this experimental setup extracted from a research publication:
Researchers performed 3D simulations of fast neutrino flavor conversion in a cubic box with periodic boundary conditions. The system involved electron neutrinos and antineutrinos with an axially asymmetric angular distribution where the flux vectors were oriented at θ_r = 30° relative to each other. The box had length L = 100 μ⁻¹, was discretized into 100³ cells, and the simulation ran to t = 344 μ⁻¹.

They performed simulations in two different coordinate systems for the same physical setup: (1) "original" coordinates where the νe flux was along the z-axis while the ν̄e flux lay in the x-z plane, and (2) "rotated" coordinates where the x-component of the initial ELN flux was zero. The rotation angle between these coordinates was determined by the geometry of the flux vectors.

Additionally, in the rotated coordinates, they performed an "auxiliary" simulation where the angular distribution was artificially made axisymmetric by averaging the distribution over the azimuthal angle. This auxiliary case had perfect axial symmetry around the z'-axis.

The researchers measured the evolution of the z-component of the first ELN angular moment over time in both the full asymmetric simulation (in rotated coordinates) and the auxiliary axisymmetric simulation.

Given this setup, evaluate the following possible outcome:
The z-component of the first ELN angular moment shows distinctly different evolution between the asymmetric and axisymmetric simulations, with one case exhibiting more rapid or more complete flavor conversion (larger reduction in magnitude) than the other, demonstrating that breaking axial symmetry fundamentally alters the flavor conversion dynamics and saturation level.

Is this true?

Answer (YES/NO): NO